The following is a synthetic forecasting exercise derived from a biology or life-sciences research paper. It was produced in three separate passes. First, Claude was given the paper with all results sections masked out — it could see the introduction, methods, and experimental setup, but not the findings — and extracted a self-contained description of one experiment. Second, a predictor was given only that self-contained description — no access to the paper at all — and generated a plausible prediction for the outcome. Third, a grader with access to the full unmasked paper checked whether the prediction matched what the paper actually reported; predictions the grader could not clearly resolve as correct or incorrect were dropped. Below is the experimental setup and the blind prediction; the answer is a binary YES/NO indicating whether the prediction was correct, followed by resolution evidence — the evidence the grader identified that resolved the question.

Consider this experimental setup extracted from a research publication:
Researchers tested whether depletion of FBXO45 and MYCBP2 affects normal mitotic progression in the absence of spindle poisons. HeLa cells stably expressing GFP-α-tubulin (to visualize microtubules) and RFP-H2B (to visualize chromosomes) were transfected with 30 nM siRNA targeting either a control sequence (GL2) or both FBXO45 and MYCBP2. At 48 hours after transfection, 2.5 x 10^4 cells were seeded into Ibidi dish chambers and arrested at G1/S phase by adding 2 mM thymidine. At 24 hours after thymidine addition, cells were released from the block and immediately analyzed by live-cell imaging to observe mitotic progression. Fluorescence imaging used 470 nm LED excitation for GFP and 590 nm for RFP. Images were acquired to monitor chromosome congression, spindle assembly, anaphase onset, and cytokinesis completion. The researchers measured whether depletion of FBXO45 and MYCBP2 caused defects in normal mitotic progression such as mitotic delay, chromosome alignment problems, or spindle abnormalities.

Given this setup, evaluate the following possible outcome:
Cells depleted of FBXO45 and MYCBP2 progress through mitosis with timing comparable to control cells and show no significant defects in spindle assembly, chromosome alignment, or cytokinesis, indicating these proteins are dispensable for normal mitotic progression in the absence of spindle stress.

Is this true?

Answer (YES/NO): YES